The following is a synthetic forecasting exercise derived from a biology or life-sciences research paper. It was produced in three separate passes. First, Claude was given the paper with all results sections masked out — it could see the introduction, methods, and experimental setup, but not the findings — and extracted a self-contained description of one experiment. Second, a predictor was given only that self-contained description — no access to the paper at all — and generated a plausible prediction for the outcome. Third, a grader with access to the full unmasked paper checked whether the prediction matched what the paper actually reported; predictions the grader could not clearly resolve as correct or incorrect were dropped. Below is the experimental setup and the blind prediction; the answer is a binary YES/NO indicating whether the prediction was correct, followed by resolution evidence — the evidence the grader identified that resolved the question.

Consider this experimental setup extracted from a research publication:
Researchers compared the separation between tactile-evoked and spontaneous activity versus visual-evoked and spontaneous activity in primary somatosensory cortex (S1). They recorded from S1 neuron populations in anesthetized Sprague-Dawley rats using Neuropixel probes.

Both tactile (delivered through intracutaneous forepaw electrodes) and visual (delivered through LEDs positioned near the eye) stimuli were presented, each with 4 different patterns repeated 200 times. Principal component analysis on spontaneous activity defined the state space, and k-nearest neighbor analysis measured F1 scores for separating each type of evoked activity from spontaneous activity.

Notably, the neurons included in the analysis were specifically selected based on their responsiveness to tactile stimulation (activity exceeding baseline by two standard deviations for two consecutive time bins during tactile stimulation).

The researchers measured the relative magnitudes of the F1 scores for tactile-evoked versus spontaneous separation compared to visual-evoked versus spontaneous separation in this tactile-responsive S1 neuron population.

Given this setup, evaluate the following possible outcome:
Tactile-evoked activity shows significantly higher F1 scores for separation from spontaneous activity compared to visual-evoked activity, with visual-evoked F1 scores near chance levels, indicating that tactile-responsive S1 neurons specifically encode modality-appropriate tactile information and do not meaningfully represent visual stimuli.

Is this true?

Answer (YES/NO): NO